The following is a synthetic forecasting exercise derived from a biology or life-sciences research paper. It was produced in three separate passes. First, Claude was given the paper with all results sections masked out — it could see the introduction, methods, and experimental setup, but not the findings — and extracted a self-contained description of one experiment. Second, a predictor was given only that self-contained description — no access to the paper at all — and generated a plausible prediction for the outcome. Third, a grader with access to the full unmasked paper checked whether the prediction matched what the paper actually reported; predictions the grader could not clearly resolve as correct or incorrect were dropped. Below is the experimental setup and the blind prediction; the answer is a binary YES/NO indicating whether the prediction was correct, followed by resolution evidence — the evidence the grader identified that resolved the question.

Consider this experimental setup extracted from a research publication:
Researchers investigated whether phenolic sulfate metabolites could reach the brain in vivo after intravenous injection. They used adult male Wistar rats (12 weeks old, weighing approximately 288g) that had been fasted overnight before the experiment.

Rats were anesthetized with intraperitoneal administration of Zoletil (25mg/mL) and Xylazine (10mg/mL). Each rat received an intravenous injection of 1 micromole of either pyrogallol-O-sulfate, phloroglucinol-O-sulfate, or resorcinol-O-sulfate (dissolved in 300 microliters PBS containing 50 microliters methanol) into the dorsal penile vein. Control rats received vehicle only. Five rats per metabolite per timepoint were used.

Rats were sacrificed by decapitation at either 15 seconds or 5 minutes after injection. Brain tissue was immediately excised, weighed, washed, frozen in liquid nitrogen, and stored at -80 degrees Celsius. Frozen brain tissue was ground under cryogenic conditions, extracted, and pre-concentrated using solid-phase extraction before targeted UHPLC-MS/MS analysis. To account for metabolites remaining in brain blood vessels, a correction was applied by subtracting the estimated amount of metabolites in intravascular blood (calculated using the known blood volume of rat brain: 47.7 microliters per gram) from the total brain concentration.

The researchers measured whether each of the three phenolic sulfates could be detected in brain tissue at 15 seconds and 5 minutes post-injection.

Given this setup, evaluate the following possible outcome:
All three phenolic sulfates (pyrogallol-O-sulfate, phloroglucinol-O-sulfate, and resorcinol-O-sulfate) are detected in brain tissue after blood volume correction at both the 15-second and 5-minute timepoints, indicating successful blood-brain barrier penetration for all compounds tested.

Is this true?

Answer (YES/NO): YES